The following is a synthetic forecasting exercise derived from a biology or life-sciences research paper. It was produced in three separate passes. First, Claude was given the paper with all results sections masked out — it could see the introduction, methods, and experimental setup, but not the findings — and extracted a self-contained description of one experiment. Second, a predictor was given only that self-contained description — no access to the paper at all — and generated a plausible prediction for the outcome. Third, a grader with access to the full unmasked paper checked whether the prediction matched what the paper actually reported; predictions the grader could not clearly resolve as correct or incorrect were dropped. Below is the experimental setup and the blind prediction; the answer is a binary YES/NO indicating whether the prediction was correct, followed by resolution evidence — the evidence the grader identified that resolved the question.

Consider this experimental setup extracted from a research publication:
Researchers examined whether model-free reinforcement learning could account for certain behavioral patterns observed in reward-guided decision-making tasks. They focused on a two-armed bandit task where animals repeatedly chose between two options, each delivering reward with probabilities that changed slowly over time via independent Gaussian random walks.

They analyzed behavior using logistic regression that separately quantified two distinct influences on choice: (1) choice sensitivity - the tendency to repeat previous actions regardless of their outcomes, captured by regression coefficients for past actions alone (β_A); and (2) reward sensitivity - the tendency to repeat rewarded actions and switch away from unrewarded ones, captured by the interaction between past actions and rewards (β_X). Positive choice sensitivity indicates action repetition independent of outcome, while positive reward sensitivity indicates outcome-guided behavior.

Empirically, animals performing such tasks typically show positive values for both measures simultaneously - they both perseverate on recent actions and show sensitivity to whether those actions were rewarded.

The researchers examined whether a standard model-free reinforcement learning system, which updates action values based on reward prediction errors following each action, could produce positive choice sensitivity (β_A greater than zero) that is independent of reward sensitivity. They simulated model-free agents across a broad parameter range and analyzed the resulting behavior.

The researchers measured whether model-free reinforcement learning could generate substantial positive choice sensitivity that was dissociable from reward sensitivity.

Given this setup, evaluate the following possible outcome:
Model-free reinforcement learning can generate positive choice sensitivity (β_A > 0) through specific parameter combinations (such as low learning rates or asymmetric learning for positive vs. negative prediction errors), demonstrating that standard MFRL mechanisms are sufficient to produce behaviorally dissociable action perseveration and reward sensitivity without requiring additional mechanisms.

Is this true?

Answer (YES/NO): NO